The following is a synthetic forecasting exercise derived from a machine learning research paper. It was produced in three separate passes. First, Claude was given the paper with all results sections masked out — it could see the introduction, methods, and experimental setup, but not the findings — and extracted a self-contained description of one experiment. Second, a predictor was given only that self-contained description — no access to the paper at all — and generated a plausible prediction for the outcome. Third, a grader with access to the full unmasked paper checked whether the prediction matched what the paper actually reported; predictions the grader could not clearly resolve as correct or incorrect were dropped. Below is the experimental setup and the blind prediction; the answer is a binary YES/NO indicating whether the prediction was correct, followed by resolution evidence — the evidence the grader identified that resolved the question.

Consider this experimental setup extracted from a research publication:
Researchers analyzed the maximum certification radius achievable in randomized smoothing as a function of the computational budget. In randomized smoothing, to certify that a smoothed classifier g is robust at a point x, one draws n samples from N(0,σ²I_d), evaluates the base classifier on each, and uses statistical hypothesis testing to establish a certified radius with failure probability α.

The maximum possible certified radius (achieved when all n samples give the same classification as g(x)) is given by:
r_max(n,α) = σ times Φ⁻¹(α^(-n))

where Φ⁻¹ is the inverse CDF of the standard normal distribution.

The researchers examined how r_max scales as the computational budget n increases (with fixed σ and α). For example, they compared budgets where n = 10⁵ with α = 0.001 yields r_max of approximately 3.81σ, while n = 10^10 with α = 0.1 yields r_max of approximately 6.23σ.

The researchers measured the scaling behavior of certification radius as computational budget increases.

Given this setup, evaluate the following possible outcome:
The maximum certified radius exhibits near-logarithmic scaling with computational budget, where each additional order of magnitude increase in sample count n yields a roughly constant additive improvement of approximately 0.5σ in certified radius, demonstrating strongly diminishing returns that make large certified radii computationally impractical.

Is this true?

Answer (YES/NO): YES